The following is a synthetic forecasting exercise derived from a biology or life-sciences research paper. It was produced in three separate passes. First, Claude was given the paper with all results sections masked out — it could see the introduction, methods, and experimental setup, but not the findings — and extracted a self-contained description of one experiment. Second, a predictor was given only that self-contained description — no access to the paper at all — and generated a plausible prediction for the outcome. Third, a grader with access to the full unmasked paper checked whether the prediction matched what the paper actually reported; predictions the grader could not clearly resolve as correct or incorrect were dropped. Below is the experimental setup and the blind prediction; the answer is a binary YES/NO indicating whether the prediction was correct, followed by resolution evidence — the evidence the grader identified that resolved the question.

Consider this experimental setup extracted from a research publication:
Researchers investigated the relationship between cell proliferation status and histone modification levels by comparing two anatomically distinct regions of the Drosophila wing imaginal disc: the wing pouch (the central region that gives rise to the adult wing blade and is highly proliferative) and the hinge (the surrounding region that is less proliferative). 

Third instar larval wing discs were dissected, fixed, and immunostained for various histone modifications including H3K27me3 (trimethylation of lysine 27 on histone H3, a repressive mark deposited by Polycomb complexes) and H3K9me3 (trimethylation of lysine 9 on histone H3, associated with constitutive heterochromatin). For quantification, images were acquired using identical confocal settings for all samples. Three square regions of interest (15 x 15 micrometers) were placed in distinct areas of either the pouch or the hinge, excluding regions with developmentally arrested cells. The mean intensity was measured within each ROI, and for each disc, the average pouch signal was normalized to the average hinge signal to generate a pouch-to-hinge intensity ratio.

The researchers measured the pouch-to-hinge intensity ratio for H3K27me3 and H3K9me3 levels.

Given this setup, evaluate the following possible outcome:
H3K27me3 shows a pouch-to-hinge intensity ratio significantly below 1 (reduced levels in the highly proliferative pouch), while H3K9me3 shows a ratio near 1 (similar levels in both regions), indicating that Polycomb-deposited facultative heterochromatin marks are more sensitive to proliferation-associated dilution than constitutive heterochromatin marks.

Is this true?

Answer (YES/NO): NO